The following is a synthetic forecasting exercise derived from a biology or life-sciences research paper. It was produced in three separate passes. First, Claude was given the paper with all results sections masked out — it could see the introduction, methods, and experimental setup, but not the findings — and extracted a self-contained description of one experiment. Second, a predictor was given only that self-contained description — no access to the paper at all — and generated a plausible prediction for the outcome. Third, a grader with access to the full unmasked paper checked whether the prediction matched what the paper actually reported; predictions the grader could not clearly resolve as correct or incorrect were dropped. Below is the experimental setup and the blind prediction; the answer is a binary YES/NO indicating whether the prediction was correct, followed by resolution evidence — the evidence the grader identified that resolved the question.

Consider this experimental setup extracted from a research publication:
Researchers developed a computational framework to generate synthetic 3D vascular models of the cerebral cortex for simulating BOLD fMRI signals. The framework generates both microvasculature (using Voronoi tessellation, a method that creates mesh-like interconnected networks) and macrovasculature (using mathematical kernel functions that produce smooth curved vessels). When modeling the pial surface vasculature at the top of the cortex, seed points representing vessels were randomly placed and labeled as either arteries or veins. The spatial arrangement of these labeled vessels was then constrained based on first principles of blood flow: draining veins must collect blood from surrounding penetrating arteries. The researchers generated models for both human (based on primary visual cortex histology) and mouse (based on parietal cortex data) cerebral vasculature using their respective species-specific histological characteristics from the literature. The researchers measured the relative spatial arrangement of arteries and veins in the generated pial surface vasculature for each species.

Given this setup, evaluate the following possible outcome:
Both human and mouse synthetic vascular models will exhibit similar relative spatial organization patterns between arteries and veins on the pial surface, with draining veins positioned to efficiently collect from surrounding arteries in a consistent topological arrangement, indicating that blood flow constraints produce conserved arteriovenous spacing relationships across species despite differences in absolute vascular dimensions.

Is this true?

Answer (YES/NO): NO